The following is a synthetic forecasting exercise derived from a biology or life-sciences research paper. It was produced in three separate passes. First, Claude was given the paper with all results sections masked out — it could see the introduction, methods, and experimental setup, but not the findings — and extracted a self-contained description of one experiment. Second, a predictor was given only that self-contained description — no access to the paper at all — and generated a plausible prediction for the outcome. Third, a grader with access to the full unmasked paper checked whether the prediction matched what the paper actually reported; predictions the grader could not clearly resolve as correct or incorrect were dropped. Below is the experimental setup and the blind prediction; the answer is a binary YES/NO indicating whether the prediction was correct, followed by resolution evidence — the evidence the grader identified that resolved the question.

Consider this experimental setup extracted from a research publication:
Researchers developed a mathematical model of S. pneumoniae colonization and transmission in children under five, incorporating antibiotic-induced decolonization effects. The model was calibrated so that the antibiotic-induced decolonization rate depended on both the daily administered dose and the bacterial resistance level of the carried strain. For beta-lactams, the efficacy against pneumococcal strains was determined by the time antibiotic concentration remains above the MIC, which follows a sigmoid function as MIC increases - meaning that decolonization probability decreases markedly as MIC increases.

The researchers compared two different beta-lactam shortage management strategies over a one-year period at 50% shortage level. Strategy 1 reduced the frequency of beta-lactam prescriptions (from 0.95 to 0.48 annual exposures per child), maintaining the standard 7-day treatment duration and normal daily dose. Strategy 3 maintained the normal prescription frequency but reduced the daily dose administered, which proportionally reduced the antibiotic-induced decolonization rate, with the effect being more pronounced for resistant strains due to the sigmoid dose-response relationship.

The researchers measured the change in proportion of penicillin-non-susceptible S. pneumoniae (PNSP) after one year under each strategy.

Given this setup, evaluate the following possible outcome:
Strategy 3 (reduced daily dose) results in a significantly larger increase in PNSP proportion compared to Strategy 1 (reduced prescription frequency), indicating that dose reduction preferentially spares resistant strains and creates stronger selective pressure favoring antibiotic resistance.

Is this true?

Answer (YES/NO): YES